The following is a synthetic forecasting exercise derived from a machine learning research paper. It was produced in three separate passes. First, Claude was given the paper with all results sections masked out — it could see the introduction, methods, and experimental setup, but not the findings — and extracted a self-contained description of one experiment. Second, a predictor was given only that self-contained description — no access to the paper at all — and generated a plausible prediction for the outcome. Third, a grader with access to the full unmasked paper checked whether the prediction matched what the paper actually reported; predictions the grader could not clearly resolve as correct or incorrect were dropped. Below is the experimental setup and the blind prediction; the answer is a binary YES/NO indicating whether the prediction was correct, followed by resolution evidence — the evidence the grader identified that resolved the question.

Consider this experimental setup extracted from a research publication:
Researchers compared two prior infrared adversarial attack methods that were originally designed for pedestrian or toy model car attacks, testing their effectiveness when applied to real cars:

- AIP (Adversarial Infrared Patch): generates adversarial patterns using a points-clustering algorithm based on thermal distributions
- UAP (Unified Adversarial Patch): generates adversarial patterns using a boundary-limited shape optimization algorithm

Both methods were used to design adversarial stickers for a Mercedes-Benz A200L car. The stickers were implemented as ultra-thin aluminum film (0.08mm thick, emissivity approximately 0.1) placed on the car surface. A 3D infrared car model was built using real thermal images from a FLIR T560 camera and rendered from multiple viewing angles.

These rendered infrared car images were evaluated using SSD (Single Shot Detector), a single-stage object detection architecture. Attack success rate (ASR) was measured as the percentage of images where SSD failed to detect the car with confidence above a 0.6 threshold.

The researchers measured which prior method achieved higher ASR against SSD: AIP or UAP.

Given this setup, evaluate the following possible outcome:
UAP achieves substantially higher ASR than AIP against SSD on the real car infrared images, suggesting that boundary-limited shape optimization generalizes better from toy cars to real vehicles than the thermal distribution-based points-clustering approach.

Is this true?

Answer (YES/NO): YES